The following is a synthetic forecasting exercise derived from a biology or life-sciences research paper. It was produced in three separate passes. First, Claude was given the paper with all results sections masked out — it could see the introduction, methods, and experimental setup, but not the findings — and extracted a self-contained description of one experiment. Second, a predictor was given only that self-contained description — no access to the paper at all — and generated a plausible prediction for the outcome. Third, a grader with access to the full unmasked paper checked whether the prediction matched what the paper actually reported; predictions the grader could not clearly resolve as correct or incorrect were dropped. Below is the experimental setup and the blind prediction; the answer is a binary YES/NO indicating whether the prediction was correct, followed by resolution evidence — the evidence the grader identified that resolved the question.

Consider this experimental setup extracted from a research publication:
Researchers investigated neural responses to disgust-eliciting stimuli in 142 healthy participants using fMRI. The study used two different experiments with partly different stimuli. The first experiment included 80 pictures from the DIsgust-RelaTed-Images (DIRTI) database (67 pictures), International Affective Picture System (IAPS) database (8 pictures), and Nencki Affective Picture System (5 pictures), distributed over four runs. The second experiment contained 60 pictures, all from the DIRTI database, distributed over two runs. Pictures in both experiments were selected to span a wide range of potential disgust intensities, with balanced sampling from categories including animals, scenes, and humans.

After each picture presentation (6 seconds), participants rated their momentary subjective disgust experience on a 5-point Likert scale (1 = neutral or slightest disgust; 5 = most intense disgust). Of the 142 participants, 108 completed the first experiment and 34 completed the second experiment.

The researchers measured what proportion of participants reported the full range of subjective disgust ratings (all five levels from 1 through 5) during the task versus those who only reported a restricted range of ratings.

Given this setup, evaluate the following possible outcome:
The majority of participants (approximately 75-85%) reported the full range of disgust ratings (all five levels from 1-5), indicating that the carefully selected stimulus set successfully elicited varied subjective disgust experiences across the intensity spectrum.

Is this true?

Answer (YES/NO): NO